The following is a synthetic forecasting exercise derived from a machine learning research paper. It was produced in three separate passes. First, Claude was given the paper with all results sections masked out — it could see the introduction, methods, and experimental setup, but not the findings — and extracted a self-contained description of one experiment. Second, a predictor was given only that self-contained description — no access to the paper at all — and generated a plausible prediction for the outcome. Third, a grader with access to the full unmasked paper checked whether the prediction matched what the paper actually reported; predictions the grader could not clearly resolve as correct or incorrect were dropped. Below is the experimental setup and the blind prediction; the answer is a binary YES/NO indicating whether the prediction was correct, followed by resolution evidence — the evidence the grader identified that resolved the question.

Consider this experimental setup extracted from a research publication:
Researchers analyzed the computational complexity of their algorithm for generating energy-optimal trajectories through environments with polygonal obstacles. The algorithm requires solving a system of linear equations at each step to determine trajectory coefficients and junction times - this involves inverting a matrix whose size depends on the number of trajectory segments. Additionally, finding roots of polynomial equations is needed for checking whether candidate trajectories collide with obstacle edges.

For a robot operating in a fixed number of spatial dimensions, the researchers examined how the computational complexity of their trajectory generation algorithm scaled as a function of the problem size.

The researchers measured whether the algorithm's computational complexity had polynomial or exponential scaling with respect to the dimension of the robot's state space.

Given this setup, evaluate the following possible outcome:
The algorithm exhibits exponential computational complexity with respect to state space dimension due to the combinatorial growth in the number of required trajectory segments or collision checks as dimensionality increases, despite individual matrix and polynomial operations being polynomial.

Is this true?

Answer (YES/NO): NO